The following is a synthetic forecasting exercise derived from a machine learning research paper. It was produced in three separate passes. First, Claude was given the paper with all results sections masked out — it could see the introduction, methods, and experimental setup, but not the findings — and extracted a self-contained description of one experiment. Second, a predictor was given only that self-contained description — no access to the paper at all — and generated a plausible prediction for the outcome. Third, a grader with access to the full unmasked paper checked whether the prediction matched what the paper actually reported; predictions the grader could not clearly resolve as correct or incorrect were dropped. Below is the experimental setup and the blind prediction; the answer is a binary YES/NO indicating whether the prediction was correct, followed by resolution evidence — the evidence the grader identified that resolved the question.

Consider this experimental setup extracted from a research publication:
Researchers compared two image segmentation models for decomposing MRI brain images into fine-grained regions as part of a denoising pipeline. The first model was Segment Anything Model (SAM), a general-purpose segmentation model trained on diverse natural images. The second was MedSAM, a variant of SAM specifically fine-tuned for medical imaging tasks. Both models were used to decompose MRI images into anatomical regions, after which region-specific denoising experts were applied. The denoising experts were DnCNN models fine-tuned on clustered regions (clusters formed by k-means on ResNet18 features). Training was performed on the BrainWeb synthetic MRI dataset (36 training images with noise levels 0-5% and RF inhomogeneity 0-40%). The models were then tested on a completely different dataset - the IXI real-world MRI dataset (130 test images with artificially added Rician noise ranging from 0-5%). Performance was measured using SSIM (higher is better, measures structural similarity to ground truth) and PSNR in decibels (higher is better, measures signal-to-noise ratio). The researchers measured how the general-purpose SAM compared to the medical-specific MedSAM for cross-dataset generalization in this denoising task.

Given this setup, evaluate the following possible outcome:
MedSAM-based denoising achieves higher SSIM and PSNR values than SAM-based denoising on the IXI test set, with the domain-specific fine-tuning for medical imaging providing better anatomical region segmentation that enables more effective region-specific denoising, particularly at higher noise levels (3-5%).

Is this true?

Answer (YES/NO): NO